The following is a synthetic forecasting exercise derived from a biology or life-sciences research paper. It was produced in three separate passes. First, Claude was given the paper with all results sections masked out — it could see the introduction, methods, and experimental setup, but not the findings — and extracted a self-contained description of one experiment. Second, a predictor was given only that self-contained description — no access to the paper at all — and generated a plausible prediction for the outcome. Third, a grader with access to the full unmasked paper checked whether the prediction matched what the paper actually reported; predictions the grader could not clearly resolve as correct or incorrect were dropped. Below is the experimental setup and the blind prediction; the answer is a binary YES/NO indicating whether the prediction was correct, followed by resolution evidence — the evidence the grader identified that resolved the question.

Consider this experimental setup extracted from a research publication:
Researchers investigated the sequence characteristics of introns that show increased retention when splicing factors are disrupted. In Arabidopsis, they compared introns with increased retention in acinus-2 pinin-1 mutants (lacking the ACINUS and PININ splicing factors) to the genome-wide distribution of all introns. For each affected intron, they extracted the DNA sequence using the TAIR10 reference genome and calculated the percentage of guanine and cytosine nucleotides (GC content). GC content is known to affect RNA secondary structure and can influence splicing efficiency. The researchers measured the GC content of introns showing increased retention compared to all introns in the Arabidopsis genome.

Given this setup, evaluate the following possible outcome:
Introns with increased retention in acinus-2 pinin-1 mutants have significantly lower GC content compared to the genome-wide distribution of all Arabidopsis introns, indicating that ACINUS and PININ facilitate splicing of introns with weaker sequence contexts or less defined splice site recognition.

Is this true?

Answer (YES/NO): NO